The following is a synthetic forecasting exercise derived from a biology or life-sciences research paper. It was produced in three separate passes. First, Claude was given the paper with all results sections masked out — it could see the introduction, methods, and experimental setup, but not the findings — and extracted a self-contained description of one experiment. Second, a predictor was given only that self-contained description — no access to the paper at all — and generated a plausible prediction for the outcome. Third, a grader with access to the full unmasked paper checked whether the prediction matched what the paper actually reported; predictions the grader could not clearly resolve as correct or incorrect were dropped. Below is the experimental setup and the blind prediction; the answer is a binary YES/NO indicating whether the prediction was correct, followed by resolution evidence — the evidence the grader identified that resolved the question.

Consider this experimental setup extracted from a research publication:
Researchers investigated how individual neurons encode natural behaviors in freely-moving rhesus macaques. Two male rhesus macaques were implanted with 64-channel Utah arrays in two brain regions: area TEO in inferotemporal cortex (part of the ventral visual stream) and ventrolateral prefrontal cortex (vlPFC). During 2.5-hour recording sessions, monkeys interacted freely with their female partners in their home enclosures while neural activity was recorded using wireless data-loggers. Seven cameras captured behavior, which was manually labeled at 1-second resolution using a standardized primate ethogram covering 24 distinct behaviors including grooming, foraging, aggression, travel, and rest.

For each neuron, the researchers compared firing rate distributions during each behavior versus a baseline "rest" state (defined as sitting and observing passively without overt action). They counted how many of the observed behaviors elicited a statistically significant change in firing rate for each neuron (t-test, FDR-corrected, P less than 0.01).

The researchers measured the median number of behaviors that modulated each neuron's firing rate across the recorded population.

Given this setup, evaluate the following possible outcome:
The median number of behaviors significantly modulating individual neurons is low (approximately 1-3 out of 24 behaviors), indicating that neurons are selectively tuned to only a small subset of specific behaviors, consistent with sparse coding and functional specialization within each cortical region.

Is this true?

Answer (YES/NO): NO